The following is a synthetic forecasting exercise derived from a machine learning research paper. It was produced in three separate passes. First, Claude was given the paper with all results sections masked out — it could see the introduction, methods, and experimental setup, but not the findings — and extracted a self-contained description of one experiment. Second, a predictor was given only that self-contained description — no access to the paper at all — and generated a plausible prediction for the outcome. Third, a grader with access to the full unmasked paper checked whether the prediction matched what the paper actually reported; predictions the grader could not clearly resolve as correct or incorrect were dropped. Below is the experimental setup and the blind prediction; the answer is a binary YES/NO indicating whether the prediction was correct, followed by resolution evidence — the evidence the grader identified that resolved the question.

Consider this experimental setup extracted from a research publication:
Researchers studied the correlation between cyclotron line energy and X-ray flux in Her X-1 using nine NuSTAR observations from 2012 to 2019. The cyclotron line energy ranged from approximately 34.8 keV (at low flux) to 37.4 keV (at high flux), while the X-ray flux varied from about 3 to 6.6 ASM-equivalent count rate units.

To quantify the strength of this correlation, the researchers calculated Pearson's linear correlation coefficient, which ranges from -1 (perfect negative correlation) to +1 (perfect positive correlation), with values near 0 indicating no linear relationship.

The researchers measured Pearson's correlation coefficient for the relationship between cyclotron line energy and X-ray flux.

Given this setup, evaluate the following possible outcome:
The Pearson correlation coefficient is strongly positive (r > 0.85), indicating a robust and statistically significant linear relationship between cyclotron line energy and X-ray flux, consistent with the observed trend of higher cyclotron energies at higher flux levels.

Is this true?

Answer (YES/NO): YES